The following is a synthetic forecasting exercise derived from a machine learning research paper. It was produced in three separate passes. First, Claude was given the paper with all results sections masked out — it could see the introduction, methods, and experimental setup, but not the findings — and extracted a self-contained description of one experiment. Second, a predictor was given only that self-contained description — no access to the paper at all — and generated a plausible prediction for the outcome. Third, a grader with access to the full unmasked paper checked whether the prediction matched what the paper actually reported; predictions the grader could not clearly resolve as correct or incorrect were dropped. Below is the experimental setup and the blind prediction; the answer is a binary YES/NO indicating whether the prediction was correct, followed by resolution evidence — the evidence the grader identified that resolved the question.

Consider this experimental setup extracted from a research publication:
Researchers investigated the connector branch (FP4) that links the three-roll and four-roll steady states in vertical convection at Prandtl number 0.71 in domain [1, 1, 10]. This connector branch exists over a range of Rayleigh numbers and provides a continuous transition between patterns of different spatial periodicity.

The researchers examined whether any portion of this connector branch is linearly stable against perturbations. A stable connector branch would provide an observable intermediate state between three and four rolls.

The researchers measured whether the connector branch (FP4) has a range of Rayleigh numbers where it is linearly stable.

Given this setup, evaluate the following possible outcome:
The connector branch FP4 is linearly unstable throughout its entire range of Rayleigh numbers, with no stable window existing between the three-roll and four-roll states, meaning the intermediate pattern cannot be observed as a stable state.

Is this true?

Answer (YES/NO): NO